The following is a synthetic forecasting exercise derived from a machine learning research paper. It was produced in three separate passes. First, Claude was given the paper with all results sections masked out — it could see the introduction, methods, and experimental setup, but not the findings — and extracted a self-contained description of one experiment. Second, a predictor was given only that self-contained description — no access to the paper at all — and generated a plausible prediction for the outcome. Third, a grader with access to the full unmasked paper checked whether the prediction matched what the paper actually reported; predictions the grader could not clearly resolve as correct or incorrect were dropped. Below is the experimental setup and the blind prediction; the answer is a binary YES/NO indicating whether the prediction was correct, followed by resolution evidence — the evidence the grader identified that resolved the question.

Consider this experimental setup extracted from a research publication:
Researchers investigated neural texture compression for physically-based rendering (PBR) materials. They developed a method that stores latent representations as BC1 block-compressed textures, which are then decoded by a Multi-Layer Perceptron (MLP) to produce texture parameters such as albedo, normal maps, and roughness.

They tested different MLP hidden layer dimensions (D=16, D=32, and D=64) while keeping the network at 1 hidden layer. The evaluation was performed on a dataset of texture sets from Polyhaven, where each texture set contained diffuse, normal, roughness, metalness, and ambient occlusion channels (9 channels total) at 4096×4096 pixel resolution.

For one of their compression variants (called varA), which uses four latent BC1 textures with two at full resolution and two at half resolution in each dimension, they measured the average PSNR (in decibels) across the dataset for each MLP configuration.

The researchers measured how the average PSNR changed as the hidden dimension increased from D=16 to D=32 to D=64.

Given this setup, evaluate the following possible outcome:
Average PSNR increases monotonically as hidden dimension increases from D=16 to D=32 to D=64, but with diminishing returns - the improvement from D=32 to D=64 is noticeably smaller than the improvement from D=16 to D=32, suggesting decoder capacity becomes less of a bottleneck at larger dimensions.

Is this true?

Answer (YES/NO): YES